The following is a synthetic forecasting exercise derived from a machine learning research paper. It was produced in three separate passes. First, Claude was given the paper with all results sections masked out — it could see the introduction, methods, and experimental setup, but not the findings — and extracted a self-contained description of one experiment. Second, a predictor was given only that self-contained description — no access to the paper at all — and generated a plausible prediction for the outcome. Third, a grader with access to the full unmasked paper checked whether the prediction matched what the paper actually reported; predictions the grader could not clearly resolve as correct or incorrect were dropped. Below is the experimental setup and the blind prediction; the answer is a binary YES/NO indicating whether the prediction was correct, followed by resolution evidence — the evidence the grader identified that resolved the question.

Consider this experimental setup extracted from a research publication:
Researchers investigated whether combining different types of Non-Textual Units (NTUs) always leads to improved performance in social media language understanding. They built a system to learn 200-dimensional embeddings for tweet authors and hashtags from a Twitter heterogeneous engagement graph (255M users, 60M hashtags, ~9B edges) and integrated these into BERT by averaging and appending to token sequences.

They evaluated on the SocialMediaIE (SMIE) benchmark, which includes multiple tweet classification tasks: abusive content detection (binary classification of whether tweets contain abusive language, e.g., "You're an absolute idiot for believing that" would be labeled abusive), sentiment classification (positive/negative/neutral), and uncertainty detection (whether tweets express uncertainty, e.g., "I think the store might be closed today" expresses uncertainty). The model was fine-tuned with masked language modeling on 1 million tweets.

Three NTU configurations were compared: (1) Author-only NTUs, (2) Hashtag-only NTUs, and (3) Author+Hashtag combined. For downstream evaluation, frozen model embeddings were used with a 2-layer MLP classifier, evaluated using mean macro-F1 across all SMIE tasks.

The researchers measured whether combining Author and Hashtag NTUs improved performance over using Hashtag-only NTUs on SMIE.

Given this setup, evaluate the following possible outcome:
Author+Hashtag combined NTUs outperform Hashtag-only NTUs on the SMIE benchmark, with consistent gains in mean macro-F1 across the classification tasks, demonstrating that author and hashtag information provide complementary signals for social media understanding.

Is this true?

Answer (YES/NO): NO